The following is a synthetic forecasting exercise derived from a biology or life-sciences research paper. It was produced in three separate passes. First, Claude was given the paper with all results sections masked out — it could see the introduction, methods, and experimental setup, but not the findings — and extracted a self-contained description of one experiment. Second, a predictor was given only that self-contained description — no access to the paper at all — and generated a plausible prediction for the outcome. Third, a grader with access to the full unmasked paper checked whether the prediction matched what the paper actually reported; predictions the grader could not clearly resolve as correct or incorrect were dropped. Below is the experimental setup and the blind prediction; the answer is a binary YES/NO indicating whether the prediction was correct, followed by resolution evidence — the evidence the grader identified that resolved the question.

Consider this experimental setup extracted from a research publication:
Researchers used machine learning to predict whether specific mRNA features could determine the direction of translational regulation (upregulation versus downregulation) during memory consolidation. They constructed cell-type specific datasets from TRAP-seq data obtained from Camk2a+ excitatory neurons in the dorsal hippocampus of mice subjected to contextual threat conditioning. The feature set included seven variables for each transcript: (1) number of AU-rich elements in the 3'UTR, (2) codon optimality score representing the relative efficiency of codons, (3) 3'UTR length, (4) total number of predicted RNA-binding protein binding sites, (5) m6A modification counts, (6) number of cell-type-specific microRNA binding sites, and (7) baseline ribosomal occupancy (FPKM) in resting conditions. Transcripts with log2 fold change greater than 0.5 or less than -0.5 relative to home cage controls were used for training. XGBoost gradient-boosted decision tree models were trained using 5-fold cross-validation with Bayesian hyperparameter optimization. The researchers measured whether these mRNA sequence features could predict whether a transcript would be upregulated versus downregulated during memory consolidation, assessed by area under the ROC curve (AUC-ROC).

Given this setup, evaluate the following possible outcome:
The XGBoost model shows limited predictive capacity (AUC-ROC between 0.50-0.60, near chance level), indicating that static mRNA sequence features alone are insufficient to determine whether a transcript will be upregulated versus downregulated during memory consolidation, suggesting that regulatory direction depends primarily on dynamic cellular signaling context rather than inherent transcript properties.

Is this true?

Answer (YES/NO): NO